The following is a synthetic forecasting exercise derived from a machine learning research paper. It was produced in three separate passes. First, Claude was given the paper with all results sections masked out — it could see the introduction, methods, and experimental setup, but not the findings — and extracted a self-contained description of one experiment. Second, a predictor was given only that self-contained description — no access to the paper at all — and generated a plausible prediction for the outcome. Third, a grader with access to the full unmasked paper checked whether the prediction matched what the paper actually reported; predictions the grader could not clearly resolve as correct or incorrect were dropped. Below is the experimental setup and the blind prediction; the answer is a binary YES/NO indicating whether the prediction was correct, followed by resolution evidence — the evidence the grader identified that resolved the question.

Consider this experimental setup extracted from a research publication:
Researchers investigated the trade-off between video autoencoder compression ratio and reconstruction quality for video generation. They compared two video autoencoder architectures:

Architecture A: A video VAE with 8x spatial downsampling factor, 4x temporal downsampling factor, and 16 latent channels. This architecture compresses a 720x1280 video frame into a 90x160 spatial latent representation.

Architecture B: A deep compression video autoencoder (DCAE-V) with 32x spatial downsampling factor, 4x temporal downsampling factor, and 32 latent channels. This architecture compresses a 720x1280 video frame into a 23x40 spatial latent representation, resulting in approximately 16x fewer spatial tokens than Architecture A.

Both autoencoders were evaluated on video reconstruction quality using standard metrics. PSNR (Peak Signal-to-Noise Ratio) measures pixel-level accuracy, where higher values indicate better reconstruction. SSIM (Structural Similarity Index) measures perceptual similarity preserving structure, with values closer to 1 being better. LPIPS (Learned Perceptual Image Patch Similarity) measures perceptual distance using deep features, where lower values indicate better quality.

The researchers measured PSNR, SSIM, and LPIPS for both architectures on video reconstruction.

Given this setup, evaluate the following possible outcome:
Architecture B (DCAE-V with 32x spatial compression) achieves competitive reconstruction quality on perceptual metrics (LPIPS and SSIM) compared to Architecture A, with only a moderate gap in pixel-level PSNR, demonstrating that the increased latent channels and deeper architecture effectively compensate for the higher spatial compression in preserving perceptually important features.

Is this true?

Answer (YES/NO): YES